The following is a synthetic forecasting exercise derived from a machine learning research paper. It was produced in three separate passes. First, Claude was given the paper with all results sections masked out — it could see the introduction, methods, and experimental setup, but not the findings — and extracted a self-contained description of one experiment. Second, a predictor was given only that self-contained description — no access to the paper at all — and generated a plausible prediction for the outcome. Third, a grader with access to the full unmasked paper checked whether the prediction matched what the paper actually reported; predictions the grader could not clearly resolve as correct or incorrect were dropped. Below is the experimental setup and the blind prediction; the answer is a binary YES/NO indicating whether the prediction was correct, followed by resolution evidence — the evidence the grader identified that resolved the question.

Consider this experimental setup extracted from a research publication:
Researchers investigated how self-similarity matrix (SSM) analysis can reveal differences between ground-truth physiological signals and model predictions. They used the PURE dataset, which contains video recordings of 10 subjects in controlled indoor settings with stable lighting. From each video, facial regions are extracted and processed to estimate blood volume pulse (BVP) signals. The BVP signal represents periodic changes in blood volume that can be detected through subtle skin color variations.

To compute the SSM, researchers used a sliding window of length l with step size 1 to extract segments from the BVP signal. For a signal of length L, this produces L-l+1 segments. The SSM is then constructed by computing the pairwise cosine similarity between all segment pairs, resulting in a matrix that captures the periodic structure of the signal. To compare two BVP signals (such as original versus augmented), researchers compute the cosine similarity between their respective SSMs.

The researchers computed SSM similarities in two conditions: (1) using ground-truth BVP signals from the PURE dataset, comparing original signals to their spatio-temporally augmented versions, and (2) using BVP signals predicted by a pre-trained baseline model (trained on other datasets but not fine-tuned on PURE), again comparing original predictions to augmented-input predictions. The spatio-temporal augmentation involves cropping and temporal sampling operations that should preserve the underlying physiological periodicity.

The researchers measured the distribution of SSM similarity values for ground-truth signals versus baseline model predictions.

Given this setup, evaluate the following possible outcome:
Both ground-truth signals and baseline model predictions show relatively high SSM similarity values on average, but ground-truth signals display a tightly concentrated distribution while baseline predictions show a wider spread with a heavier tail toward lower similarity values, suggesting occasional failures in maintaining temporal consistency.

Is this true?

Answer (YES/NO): NO